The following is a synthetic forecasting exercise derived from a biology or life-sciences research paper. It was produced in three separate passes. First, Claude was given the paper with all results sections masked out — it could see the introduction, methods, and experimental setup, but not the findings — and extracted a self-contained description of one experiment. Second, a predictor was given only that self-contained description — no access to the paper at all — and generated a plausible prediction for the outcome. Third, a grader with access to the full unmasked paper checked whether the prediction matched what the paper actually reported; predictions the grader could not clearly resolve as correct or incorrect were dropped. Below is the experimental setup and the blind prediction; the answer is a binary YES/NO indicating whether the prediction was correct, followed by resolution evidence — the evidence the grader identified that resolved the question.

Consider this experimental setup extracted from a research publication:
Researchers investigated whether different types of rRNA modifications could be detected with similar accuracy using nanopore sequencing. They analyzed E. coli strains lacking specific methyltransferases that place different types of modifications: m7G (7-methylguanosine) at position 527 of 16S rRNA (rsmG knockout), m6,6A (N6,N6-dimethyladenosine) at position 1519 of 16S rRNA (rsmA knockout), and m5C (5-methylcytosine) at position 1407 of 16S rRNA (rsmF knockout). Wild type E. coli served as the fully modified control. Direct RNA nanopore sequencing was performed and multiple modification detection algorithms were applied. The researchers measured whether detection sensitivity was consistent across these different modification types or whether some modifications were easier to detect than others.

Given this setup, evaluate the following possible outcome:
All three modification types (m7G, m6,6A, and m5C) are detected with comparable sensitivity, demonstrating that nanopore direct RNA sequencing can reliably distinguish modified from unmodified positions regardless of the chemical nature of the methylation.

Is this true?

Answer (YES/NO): NO